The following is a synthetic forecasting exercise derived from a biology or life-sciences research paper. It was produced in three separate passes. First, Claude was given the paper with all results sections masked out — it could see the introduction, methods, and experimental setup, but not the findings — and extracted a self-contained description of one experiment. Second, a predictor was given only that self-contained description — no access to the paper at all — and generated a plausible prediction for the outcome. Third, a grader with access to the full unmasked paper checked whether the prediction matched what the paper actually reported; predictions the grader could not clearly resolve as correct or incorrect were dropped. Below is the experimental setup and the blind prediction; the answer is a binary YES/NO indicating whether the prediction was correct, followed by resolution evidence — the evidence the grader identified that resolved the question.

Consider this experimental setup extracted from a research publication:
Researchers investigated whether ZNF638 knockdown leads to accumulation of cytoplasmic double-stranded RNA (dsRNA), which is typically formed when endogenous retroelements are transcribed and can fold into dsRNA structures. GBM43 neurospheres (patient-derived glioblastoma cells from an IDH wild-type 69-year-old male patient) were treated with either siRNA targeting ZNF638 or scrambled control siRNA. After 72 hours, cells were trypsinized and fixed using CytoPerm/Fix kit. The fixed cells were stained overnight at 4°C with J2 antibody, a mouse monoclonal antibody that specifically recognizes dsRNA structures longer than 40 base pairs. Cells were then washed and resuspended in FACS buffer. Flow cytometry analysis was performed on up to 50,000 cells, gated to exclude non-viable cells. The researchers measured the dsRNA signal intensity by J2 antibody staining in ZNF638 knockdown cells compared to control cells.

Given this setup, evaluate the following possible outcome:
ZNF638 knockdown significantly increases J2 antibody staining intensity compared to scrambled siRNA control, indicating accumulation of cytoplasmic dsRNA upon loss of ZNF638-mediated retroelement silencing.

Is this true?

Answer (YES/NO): YES